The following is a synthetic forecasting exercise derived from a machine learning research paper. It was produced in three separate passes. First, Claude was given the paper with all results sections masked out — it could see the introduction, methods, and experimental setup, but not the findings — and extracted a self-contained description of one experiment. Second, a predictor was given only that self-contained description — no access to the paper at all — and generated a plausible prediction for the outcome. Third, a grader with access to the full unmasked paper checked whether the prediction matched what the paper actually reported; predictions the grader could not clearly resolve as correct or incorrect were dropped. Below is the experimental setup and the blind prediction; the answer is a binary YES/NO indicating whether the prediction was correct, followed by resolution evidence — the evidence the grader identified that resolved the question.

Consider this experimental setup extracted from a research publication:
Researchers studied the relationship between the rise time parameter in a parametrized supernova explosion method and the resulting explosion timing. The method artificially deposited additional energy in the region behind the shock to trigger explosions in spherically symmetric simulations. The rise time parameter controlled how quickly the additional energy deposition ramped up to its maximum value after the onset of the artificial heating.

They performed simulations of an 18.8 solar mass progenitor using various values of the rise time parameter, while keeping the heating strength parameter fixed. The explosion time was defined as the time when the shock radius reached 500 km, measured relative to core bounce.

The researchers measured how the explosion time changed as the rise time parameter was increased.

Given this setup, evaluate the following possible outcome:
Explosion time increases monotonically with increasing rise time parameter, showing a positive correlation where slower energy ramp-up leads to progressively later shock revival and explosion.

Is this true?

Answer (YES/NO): YES